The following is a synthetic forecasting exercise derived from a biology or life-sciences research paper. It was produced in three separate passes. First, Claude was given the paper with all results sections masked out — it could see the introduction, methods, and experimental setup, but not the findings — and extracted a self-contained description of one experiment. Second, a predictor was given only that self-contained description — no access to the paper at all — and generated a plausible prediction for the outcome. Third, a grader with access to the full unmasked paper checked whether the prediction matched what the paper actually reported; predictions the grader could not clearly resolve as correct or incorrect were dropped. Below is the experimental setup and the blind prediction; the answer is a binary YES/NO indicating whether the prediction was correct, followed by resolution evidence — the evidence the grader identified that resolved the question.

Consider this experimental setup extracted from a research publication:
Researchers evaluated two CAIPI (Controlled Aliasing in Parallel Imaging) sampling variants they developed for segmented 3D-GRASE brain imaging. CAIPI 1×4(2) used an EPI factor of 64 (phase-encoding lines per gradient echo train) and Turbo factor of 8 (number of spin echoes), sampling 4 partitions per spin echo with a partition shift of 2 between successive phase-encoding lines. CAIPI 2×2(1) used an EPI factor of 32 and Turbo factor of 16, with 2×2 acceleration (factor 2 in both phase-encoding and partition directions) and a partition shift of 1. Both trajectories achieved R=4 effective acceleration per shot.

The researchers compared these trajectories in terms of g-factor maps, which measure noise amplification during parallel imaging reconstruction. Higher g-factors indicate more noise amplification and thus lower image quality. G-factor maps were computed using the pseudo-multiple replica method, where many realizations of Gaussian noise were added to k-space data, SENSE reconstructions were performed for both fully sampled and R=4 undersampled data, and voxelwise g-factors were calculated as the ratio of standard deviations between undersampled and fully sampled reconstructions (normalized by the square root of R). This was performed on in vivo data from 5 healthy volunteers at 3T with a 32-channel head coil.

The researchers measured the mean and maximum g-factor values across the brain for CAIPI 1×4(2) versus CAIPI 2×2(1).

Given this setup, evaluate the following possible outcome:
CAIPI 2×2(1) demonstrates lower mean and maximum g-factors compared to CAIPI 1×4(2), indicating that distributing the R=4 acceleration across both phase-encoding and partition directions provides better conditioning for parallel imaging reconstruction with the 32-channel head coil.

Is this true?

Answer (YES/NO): YES